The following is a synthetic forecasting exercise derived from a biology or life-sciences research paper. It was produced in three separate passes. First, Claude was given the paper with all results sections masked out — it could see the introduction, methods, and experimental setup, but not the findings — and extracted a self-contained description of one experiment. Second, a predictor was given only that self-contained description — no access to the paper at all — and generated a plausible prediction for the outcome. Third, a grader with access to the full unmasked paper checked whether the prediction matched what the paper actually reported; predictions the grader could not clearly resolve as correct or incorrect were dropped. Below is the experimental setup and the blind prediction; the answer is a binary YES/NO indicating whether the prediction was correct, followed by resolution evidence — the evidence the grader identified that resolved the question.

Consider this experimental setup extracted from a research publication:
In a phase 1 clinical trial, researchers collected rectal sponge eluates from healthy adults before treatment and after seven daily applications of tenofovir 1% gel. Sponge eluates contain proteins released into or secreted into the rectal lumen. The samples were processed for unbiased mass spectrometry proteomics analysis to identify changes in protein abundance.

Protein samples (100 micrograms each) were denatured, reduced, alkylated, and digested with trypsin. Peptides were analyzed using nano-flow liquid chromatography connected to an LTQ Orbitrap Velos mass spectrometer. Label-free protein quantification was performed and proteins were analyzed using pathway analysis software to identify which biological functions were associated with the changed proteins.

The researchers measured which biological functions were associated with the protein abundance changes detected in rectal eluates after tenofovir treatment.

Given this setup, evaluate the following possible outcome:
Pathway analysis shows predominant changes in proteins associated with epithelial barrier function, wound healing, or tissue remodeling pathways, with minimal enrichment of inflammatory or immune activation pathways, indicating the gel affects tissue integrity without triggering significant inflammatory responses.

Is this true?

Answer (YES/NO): NO